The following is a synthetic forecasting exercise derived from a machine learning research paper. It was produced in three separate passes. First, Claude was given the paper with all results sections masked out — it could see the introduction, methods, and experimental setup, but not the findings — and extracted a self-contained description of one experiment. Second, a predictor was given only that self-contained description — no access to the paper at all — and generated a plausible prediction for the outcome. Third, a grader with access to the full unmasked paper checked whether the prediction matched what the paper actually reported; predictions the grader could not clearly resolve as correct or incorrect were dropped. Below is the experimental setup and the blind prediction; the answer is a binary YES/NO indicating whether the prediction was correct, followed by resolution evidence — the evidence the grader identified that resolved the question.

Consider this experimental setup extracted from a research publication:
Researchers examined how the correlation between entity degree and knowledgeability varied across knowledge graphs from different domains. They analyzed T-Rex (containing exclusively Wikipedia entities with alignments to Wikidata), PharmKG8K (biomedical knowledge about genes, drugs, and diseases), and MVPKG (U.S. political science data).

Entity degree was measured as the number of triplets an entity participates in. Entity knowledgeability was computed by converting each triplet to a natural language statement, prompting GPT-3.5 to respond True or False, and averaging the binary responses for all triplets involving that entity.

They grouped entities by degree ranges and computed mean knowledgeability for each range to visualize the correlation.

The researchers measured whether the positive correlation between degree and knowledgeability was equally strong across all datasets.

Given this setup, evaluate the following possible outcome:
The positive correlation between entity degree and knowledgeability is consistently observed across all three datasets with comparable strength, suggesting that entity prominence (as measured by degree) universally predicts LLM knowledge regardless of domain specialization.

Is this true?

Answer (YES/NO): NO